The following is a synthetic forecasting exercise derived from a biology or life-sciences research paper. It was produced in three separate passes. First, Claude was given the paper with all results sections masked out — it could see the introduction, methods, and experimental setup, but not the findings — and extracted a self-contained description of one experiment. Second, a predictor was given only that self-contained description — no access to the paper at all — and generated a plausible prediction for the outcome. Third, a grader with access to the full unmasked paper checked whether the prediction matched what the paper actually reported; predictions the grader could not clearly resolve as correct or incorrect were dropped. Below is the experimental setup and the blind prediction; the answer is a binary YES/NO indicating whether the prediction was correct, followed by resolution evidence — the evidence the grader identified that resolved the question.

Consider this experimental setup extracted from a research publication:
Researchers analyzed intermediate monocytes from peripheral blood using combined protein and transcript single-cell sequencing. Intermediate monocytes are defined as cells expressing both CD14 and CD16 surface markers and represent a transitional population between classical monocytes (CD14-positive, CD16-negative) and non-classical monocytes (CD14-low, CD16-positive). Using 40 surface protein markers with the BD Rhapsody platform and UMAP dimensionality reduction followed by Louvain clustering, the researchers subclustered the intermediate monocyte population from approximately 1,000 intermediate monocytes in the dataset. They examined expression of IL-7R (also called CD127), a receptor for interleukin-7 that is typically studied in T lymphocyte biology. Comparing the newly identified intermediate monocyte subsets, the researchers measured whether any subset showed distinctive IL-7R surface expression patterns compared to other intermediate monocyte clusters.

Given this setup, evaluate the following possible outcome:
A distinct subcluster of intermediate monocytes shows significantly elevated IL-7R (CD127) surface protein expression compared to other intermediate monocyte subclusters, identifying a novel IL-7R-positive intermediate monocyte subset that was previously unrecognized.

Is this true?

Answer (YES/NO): NO